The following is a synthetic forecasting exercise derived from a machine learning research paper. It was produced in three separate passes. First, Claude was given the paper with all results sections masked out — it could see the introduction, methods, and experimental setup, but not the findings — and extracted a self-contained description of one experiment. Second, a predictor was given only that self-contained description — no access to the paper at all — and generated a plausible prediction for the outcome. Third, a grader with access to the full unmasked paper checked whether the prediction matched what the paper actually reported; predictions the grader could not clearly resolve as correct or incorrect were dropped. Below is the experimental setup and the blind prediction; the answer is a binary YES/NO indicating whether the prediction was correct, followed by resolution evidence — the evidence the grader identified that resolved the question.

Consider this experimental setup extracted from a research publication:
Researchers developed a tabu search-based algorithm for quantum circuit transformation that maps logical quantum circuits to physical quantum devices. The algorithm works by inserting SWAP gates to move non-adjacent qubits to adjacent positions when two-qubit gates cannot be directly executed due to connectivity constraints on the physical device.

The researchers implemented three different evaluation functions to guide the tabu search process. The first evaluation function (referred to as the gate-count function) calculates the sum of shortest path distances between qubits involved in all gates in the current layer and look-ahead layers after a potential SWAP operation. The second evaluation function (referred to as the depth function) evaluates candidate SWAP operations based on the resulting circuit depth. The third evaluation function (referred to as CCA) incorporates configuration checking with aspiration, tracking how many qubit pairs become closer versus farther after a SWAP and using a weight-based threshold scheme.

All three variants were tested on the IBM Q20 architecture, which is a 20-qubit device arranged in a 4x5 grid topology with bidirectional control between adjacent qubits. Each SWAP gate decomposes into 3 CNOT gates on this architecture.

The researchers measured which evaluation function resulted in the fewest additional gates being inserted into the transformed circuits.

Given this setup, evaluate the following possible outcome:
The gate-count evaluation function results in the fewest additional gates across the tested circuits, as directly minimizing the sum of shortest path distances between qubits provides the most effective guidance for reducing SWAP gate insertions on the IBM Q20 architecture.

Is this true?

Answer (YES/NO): YES